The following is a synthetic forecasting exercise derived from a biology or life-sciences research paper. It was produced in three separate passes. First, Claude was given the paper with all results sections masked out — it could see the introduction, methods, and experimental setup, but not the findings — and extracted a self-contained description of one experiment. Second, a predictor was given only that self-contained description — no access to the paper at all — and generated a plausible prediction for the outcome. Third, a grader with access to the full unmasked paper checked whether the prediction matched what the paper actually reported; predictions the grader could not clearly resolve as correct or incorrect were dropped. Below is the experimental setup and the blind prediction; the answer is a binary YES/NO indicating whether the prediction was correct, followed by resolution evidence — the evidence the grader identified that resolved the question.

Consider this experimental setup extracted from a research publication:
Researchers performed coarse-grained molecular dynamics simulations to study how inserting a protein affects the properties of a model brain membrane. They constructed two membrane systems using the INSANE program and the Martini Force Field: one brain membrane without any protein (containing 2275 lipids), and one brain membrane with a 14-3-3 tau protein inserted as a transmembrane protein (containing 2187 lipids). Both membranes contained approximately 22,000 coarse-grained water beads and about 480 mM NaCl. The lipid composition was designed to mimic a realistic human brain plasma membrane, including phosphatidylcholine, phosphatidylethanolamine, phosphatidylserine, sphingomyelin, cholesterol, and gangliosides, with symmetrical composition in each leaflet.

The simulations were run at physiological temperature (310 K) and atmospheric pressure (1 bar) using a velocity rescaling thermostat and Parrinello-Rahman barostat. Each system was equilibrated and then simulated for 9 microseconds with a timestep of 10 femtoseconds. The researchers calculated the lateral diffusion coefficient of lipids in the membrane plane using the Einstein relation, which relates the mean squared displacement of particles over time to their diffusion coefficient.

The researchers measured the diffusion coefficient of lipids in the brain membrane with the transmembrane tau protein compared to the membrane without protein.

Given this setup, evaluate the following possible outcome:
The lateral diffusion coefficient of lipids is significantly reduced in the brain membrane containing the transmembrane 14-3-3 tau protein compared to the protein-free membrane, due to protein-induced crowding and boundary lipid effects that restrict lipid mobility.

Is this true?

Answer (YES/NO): NO